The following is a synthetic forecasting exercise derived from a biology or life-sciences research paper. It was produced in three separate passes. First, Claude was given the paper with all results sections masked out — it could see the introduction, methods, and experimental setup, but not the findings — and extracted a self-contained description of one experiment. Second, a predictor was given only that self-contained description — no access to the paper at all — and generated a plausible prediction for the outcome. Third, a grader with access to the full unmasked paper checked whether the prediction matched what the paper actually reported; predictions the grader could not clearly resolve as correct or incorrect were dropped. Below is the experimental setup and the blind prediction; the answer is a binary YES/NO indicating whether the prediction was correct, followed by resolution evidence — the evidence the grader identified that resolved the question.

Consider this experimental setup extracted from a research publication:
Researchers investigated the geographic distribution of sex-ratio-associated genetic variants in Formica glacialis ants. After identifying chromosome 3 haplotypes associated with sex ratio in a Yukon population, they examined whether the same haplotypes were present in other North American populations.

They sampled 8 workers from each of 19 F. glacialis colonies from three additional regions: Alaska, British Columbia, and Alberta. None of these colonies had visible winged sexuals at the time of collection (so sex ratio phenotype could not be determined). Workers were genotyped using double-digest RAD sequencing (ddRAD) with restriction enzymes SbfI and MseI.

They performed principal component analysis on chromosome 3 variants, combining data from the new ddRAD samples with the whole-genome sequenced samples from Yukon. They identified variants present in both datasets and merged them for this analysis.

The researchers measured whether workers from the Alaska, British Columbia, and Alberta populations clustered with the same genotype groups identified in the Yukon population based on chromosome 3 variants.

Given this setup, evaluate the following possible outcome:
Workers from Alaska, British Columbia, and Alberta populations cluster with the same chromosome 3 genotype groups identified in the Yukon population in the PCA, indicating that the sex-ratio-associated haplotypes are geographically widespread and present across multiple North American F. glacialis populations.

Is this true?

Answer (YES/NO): YES